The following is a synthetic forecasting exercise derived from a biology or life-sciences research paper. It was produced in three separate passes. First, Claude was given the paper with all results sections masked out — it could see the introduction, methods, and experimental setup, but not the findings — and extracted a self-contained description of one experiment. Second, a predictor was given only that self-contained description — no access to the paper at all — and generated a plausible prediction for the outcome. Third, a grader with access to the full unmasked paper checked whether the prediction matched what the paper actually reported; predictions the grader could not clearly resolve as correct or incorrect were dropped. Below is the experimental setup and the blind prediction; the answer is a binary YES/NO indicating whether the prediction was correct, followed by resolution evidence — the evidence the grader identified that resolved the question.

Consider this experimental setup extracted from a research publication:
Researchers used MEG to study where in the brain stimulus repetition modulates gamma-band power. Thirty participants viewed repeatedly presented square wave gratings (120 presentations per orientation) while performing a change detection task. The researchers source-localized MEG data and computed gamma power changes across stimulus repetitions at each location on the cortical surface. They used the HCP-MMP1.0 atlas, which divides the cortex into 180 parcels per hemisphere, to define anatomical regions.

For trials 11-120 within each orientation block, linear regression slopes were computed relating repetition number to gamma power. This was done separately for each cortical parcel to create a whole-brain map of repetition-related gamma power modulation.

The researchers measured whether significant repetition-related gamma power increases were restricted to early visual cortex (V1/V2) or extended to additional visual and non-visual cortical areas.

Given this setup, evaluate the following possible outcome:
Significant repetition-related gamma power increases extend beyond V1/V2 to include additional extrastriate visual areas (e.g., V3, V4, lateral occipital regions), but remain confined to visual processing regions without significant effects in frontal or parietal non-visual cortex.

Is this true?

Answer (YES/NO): YES